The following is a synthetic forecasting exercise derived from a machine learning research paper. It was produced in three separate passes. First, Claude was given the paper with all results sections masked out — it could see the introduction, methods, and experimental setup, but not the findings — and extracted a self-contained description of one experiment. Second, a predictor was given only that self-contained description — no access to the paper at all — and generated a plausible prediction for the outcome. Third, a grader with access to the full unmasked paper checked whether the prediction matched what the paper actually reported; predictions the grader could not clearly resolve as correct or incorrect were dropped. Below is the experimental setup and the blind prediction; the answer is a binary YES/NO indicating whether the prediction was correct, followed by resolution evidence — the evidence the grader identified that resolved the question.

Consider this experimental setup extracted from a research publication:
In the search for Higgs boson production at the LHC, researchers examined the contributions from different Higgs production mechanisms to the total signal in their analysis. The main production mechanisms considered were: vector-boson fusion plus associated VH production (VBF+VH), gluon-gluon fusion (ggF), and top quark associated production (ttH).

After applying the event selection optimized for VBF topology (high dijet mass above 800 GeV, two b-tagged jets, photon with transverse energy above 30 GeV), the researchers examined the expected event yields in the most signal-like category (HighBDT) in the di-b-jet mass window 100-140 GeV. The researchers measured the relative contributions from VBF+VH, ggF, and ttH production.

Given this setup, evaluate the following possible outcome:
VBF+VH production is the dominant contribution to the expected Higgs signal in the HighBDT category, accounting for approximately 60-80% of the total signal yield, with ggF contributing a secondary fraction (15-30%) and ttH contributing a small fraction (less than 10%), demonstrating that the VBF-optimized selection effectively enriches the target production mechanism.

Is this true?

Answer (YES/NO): NO